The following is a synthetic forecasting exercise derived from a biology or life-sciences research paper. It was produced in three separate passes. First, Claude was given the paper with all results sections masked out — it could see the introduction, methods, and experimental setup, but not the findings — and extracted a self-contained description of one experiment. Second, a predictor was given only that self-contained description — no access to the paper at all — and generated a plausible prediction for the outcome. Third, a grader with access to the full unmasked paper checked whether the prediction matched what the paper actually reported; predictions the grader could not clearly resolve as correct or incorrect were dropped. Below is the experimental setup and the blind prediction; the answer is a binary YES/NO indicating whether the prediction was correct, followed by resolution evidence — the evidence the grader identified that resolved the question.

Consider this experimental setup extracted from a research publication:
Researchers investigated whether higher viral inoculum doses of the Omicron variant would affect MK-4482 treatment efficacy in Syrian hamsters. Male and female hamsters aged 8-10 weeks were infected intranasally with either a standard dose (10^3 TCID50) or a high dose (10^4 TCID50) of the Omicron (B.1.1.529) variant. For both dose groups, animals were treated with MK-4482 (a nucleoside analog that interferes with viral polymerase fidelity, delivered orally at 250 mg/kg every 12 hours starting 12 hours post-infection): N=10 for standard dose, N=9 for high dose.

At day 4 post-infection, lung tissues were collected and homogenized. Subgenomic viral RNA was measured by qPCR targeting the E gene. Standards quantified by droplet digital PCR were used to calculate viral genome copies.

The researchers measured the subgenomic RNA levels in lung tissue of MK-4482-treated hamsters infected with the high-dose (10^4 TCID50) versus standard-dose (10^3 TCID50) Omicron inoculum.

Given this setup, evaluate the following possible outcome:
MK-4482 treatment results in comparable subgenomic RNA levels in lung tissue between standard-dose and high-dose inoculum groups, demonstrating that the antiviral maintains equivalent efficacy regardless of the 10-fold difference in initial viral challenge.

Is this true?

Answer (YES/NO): YES